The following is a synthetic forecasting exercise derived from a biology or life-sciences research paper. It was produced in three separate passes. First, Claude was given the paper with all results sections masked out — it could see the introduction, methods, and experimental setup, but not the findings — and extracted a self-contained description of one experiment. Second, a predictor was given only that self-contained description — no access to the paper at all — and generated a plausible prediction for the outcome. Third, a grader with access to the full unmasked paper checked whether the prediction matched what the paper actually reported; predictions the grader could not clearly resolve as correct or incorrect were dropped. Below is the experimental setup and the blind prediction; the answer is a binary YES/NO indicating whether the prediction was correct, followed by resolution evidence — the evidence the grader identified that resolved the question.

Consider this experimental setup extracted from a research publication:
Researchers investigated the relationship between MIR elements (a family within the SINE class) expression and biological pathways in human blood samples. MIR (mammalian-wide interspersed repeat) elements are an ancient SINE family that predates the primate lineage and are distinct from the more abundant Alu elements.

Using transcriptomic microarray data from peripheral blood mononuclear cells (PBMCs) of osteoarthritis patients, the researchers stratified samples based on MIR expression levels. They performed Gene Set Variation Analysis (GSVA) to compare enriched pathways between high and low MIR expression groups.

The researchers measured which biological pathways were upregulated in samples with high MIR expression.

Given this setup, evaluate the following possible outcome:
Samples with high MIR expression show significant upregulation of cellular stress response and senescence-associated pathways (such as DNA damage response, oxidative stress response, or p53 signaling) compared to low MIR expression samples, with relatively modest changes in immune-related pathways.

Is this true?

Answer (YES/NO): NO